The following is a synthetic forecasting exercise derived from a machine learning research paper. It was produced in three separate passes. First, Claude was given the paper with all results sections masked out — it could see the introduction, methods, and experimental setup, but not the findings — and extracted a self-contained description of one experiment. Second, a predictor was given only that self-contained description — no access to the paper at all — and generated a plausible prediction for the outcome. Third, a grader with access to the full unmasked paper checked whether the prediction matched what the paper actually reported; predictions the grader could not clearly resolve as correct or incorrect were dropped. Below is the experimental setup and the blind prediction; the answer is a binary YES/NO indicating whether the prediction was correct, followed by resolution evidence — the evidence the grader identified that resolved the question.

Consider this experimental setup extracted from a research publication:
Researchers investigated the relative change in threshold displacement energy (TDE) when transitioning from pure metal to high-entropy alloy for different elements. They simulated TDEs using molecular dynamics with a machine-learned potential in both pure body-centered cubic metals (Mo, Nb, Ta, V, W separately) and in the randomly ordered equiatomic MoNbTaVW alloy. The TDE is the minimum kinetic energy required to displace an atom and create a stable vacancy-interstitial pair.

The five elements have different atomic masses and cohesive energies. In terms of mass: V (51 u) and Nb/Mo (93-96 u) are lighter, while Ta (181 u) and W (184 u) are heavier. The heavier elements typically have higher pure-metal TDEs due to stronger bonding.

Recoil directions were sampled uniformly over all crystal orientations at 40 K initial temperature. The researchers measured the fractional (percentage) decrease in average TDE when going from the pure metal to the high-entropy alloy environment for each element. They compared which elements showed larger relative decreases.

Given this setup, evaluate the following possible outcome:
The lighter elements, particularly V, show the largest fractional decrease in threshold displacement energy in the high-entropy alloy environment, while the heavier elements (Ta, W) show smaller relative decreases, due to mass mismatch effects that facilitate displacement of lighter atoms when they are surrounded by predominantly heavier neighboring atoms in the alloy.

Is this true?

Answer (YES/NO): NO